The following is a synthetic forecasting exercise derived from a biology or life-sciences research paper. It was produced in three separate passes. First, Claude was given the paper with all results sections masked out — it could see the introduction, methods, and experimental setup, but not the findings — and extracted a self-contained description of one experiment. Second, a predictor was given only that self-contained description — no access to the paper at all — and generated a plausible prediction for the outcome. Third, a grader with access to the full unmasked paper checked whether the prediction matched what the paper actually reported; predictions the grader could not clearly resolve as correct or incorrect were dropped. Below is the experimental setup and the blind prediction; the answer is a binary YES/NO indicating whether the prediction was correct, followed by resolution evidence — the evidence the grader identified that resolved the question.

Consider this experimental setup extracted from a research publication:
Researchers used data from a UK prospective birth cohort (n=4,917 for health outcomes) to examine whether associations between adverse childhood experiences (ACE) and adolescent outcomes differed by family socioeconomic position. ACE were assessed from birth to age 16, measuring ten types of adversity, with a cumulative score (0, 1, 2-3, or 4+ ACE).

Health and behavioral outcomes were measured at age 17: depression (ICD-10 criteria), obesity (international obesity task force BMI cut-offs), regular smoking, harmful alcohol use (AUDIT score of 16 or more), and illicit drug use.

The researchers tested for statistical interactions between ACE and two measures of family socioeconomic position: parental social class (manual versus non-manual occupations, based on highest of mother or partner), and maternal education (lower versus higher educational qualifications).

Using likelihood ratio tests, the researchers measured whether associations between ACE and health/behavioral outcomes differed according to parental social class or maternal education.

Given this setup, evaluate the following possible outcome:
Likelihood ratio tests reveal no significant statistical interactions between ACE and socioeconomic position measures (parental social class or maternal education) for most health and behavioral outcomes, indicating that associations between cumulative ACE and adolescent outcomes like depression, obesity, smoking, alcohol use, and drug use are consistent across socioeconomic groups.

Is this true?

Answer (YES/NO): YES